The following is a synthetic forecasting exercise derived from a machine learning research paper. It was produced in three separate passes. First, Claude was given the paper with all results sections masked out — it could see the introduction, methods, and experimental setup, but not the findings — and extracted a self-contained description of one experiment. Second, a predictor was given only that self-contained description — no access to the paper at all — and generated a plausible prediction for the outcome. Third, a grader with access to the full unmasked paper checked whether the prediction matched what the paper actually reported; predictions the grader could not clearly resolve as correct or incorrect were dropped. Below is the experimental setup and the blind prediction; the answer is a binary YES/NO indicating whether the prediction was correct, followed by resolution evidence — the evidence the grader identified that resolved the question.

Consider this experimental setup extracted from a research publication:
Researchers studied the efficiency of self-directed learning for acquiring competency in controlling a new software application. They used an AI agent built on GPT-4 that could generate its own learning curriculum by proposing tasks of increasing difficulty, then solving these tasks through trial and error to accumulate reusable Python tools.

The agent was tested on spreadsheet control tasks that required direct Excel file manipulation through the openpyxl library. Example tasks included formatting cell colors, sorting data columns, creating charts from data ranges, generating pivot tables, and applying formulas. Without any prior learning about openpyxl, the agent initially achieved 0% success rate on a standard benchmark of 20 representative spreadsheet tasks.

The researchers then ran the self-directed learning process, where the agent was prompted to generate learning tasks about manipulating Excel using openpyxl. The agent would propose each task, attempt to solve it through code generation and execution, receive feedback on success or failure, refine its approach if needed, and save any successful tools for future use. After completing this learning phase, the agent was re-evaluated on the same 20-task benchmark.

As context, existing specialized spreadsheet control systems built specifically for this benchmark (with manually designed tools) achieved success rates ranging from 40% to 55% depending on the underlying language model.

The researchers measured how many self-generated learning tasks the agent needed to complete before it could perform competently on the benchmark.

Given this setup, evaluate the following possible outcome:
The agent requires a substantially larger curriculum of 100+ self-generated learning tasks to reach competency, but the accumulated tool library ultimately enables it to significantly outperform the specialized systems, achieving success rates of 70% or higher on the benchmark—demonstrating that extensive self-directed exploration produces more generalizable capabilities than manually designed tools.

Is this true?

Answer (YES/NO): NO